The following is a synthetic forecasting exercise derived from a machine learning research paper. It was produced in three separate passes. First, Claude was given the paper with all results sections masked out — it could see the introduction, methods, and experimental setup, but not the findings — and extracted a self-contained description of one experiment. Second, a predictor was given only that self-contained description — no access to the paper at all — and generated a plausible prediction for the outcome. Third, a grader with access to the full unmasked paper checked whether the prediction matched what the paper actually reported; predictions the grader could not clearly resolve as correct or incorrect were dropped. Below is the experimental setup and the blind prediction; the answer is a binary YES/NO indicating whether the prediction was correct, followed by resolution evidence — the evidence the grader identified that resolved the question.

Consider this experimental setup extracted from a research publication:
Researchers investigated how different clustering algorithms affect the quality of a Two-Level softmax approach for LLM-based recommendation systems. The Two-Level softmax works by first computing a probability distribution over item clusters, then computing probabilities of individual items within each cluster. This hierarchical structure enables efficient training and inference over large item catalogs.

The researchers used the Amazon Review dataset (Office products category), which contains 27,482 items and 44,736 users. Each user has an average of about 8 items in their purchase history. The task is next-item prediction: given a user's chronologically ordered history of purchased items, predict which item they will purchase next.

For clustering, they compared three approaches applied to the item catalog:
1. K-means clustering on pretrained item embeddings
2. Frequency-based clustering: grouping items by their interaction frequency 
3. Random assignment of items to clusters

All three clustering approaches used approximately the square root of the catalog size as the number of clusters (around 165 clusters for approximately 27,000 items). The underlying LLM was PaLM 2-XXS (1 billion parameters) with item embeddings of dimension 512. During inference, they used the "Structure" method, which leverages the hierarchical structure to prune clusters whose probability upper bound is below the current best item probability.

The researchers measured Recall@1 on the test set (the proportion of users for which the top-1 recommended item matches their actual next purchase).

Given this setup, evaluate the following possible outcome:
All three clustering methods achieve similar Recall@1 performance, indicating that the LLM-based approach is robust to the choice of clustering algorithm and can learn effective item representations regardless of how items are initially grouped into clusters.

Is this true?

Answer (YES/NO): NO